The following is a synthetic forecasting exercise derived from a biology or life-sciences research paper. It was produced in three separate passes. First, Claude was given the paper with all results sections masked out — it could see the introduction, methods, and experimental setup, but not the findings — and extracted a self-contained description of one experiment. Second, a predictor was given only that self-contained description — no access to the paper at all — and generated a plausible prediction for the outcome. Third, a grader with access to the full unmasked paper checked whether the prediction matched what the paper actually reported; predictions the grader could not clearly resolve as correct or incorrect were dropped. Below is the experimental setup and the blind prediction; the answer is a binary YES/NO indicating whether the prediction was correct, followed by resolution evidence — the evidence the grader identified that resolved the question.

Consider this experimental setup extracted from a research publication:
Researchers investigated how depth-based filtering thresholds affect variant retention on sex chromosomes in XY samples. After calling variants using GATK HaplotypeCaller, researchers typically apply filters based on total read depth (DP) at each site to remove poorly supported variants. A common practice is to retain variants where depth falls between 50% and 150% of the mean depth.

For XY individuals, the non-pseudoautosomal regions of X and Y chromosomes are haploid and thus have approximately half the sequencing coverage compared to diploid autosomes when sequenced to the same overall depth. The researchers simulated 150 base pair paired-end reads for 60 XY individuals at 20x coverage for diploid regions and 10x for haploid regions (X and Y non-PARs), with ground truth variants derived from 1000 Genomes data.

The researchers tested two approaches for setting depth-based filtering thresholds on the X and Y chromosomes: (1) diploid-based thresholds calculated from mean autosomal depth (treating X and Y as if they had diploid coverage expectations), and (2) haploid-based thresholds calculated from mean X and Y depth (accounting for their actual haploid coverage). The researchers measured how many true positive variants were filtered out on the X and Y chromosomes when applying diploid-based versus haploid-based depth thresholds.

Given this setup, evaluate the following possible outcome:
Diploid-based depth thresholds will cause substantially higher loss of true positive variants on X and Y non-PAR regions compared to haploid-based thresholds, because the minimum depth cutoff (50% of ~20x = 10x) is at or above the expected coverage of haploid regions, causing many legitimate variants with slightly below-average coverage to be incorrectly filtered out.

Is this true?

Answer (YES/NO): YES